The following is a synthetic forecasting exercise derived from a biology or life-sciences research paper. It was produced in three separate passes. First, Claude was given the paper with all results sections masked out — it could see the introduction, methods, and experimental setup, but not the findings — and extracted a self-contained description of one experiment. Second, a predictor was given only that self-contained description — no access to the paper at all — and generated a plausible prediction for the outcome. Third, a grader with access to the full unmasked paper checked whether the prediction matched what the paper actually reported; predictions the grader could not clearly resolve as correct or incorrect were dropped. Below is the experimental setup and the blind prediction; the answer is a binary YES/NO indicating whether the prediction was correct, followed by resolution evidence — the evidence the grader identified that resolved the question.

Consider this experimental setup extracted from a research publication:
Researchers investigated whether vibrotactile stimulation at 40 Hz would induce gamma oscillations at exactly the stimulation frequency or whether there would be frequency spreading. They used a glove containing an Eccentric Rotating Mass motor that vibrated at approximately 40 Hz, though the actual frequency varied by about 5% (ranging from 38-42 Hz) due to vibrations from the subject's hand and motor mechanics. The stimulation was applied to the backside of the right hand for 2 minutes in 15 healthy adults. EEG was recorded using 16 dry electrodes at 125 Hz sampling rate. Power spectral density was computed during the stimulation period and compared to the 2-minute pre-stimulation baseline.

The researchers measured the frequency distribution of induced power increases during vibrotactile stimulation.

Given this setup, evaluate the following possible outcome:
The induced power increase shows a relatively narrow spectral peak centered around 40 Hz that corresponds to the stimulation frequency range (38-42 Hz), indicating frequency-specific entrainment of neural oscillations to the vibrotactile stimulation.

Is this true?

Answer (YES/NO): NO